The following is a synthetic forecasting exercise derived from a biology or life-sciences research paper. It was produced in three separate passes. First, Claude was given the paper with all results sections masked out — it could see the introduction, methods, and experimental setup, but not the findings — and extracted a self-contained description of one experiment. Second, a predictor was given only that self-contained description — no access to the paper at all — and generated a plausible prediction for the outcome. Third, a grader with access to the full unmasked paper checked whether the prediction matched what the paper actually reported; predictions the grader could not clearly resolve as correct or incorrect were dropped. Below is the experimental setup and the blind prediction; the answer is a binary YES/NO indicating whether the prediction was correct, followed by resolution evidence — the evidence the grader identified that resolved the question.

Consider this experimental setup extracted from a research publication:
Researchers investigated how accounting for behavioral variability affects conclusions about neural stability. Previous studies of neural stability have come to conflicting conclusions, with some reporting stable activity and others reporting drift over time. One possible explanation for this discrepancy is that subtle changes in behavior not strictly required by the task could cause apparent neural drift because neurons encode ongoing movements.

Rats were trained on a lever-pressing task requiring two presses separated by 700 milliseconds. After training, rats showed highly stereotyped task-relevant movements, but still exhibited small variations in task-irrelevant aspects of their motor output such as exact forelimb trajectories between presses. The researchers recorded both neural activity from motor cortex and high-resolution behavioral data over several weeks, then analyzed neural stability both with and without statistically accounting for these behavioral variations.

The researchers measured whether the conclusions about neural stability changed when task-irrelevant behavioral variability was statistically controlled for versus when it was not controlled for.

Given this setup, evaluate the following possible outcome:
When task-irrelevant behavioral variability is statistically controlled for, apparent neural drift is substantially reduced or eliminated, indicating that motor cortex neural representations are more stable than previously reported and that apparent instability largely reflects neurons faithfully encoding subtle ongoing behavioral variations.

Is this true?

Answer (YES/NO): YES